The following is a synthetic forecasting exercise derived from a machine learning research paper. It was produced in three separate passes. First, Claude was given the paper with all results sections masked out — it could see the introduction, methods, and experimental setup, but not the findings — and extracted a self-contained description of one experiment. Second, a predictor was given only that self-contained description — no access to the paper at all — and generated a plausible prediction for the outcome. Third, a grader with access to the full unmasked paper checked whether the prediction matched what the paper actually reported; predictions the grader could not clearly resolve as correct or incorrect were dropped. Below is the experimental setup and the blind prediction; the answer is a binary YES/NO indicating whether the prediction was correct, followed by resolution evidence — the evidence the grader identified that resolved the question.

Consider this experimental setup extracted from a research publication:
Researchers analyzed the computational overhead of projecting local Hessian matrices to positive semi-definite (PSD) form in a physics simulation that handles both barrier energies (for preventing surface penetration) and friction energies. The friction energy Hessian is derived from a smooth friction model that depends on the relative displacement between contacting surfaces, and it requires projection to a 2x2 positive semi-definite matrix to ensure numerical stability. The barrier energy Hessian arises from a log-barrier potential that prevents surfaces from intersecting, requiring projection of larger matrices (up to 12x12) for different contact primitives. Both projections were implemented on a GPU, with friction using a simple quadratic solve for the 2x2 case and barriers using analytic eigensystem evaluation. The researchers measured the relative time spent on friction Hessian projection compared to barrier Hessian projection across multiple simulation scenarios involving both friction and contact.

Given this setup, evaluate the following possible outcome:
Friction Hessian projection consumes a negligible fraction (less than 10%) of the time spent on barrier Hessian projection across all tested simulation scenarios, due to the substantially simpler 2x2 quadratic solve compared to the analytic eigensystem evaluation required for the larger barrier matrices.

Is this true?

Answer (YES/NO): NO